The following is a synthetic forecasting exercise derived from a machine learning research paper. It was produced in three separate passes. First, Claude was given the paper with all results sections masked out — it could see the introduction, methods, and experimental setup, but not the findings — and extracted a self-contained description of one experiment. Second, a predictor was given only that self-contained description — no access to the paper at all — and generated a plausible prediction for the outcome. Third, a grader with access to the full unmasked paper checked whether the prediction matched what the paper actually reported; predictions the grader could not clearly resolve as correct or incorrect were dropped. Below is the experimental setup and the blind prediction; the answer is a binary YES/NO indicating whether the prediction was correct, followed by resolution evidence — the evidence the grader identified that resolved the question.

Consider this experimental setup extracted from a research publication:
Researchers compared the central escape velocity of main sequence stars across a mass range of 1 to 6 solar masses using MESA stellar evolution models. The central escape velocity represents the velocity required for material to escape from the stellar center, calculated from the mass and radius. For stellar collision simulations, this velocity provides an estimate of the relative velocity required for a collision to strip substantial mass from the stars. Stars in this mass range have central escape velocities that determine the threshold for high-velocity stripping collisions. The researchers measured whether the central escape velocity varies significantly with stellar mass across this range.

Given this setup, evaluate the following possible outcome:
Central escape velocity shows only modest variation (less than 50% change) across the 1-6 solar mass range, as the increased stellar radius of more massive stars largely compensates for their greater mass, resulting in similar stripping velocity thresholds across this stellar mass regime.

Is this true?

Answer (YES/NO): YES